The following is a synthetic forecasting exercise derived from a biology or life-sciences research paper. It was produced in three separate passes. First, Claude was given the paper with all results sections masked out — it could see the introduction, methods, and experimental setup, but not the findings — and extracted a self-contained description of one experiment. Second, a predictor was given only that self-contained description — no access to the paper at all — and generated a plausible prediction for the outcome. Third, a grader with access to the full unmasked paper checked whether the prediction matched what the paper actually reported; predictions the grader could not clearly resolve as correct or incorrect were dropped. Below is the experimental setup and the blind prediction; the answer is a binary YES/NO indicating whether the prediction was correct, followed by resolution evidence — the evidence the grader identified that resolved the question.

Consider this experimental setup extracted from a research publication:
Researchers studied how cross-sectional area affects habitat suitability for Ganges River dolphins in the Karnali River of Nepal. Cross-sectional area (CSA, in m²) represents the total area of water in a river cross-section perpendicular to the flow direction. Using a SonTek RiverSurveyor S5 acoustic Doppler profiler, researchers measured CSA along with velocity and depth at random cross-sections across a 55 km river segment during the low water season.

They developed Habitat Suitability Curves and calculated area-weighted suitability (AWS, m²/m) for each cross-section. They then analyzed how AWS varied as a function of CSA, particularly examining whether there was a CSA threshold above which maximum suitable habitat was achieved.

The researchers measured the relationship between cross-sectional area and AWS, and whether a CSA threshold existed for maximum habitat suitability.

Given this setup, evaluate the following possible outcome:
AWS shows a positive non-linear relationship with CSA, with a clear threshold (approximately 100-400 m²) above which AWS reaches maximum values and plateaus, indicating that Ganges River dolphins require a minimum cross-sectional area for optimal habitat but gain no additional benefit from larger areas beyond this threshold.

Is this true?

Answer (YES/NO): NO